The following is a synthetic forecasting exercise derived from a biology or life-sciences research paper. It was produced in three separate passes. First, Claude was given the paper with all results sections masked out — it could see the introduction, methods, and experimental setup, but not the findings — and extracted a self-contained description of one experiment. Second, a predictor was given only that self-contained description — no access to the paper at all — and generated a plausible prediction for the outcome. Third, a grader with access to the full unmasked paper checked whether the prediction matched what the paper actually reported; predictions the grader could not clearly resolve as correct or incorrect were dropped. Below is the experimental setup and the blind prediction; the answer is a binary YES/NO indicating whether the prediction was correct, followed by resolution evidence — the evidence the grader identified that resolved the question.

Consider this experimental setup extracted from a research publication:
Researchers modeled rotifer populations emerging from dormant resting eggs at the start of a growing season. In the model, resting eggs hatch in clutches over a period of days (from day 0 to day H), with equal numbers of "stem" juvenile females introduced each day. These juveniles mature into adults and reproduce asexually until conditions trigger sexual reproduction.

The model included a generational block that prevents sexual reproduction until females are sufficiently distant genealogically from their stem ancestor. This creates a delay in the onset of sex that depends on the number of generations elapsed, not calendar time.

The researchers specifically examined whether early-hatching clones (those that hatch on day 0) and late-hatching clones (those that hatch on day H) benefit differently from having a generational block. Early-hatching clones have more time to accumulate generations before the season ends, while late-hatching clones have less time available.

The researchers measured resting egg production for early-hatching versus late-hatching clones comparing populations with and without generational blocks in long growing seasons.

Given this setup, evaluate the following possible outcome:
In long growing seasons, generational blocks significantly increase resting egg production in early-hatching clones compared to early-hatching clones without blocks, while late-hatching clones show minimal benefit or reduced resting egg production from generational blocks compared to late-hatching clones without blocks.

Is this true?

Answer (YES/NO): NO